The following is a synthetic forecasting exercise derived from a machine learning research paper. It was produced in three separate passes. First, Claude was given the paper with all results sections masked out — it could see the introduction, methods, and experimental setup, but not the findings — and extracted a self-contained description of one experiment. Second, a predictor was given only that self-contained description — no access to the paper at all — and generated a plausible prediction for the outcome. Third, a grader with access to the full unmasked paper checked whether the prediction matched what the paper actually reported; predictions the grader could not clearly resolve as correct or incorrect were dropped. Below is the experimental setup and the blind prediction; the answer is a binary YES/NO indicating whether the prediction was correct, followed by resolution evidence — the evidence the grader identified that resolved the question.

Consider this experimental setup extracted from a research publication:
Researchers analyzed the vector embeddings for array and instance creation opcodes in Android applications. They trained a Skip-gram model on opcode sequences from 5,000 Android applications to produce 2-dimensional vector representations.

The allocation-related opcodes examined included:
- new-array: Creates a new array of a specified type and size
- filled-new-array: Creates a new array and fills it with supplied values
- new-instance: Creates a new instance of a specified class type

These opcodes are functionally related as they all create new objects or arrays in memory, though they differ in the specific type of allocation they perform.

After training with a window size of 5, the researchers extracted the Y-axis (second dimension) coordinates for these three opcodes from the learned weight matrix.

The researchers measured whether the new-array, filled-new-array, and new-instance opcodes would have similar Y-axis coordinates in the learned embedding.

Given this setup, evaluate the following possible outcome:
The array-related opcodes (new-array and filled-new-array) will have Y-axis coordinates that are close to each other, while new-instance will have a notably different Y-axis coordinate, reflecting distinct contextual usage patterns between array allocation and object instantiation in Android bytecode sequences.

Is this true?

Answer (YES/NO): NO